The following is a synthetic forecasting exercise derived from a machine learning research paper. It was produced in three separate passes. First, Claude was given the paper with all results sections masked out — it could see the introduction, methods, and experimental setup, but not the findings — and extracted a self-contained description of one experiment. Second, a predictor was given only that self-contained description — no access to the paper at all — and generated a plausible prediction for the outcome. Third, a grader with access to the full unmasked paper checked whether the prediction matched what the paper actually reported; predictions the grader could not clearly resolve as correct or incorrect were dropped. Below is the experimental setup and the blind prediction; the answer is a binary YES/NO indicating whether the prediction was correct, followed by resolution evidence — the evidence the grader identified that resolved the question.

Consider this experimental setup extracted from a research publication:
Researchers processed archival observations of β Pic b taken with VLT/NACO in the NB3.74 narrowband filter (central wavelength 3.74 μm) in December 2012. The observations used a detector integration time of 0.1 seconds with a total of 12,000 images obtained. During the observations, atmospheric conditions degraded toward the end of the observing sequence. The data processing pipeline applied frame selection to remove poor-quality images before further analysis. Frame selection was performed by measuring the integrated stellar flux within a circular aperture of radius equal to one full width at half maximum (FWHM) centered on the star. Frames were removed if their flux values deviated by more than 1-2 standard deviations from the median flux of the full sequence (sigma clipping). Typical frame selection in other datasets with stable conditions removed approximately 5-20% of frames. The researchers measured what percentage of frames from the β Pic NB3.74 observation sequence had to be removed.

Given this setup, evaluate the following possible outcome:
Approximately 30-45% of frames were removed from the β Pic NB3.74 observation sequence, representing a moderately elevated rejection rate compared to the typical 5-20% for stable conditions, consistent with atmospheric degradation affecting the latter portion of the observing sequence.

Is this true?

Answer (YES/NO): YES